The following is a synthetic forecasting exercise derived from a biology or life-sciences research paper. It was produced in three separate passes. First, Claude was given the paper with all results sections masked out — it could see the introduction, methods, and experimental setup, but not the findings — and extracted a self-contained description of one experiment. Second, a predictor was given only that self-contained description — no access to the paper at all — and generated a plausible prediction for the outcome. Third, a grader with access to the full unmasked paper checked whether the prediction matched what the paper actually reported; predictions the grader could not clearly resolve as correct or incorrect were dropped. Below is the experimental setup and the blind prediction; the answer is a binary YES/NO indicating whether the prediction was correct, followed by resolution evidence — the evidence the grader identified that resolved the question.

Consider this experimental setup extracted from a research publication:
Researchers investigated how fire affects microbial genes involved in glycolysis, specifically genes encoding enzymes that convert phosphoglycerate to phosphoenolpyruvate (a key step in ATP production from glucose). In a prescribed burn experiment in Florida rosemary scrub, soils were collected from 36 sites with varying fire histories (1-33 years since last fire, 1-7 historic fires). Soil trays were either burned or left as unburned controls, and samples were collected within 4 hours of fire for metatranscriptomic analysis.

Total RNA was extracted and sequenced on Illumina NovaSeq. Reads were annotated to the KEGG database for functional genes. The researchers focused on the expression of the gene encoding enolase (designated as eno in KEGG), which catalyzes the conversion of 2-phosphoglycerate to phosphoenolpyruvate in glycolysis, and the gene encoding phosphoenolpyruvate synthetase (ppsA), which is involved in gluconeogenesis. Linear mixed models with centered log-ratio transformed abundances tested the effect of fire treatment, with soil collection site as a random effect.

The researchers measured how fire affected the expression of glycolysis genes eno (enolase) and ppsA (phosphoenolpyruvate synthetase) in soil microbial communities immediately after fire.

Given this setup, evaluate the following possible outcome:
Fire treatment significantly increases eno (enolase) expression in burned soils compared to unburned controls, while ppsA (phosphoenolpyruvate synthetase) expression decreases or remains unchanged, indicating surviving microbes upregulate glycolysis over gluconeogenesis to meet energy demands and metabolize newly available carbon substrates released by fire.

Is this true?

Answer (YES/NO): NO